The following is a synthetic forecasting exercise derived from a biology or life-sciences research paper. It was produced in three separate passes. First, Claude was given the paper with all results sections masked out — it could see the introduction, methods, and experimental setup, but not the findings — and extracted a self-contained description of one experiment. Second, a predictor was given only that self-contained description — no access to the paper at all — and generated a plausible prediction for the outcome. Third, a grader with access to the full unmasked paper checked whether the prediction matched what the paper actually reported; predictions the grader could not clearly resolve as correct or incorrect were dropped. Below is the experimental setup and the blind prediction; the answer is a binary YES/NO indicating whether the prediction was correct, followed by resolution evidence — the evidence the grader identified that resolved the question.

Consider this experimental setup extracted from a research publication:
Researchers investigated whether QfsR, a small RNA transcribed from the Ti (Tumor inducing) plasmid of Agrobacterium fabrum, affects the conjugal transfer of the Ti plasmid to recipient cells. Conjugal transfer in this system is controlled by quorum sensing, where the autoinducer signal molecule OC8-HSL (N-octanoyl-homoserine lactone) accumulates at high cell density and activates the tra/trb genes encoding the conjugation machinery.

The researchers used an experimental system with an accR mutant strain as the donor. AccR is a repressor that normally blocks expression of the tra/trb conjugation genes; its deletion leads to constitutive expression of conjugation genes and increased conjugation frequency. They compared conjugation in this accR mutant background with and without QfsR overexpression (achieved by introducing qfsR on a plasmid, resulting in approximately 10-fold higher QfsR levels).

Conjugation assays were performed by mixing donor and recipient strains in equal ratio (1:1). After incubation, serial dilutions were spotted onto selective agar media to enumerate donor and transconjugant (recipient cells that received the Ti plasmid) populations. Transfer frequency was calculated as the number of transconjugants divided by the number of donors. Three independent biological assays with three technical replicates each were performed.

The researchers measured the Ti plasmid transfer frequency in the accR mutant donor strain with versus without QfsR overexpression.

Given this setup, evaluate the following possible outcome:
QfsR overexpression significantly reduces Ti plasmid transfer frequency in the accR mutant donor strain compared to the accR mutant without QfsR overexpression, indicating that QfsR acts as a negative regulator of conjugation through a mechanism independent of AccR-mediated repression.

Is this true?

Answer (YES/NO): NO